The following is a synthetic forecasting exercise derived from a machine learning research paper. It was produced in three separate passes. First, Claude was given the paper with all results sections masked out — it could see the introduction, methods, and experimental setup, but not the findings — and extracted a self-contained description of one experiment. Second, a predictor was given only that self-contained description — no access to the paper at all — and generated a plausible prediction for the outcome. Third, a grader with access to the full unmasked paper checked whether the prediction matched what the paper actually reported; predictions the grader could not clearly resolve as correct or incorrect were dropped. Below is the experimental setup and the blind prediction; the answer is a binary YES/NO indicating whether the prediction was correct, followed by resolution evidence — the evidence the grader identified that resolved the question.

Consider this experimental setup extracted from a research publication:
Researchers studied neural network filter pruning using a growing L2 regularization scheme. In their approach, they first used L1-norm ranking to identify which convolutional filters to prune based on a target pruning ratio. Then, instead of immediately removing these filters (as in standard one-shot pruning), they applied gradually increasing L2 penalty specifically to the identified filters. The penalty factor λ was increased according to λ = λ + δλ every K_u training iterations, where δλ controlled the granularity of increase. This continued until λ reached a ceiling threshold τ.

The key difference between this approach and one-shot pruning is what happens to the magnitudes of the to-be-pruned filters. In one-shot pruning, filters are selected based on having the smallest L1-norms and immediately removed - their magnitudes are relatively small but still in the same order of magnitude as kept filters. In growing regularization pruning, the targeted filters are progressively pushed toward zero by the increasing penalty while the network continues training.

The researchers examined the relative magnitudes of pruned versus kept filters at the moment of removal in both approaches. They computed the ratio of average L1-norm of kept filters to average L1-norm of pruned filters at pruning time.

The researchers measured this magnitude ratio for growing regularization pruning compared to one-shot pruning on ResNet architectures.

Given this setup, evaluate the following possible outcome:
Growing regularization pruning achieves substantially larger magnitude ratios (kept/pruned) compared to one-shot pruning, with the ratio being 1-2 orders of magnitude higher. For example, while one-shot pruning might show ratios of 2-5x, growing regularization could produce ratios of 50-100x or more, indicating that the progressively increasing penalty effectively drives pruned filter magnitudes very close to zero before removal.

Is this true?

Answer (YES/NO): NO